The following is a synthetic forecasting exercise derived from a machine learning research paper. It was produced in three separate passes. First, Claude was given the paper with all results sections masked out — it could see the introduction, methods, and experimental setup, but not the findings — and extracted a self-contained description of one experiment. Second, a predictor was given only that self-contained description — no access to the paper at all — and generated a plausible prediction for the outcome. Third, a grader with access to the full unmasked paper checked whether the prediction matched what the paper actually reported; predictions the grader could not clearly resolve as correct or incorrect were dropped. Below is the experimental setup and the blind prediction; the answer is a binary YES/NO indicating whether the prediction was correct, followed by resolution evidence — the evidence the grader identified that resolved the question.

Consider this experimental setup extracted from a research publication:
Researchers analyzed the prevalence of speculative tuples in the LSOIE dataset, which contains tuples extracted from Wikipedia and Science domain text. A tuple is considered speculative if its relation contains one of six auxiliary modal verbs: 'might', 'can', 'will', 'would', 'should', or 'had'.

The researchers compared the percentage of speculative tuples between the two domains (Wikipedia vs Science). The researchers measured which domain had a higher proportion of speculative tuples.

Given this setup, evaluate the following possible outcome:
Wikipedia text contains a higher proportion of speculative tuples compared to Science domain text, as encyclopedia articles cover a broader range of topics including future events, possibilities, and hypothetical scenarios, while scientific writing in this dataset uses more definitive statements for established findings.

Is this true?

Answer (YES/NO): NO